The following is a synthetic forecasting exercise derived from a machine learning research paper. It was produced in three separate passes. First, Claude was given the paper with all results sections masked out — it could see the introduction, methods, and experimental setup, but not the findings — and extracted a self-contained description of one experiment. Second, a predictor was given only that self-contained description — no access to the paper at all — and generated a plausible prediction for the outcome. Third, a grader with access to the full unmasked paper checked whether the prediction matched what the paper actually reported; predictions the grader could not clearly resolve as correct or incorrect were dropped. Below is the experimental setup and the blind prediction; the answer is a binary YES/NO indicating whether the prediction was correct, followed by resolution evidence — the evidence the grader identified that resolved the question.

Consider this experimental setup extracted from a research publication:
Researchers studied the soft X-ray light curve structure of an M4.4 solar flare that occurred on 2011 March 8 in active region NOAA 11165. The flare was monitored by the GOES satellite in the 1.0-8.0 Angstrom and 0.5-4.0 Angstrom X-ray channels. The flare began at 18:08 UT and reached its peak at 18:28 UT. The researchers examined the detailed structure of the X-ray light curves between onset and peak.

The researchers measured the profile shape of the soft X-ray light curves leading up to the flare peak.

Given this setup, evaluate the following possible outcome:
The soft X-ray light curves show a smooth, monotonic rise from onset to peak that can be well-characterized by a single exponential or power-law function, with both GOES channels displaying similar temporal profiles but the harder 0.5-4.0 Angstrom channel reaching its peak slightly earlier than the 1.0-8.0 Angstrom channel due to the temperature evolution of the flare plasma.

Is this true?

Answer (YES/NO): NO